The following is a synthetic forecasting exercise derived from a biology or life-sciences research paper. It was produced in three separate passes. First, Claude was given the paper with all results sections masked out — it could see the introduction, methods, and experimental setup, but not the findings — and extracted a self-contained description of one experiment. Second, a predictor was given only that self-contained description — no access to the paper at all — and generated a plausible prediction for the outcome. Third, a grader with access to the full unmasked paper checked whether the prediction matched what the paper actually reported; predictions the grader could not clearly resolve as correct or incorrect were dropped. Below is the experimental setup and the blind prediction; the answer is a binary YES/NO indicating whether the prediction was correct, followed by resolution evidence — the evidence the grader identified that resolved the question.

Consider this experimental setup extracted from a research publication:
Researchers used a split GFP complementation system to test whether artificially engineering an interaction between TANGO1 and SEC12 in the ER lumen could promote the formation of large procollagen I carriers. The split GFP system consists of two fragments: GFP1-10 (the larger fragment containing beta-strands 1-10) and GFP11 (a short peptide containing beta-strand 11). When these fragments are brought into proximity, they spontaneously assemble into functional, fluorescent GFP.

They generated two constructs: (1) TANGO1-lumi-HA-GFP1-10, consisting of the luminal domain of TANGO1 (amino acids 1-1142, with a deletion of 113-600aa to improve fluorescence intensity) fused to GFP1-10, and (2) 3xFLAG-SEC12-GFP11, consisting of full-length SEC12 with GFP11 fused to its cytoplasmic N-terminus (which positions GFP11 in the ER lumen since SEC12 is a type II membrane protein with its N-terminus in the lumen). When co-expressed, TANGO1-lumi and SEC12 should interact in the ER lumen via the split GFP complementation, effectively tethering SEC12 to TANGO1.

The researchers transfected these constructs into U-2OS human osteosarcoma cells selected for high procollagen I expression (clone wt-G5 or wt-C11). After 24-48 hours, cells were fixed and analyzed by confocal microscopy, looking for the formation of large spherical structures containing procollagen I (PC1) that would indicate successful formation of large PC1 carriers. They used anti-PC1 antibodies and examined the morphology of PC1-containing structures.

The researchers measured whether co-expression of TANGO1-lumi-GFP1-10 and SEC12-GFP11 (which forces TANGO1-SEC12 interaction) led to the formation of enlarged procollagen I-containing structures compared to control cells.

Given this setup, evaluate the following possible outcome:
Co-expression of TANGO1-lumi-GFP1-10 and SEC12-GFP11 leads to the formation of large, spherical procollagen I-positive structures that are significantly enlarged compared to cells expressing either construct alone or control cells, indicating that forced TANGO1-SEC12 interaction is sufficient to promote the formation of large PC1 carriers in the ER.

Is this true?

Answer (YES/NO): YES